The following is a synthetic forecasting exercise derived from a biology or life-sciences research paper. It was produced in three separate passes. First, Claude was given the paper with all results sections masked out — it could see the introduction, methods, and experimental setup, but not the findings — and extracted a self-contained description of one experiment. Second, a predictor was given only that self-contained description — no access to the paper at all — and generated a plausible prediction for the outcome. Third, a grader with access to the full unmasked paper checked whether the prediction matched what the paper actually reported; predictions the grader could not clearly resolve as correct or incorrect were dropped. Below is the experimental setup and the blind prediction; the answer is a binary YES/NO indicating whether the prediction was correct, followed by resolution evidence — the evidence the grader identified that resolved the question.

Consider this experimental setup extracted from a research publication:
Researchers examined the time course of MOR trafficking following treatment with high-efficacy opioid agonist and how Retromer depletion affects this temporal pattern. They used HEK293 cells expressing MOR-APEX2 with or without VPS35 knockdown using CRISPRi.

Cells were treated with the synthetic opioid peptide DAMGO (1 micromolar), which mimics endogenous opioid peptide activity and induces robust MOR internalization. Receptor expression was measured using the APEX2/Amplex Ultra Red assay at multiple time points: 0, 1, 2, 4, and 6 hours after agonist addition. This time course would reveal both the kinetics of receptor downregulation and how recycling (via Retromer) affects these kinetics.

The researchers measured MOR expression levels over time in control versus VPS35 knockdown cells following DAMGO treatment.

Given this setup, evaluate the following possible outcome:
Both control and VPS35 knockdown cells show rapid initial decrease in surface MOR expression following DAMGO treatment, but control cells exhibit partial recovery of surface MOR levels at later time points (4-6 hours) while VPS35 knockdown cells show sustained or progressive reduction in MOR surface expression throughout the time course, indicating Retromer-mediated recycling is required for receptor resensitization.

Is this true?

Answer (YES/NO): NO